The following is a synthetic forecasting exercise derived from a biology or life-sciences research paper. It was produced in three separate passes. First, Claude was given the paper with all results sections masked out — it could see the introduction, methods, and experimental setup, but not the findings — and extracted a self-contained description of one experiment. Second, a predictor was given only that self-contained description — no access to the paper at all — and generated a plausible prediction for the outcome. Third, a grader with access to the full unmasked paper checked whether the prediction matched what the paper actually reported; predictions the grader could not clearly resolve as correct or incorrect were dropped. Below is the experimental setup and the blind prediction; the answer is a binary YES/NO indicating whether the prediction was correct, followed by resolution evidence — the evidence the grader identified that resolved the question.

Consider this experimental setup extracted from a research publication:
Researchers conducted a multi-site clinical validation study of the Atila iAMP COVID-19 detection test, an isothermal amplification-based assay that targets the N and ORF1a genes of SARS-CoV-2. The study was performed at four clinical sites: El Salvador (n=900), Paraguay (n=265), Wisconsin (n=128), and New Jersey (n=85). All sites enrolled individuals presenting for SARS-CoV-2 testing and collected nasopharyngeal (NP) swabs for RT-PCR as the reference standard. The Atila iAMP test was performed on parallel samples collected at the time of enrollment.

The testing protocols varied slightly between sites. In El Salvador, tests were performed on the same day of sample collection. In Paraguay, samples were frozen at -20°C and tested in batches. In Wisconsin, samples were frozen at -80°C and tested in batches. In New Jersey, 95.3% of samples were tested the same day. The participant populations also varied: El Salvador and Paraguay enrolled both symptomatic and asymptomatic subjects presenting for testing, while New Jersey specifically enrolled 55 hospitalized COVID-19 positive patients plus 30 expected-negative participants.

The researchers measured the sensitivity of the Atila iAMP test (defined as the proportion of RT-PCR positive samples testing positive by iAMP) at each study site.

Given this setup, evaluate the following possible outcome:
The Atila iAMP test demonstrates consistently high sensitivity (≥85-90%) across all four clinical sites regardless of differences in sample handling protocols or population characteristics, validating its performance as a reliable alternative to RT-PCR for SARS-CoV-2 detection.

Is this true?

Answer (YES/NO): NO